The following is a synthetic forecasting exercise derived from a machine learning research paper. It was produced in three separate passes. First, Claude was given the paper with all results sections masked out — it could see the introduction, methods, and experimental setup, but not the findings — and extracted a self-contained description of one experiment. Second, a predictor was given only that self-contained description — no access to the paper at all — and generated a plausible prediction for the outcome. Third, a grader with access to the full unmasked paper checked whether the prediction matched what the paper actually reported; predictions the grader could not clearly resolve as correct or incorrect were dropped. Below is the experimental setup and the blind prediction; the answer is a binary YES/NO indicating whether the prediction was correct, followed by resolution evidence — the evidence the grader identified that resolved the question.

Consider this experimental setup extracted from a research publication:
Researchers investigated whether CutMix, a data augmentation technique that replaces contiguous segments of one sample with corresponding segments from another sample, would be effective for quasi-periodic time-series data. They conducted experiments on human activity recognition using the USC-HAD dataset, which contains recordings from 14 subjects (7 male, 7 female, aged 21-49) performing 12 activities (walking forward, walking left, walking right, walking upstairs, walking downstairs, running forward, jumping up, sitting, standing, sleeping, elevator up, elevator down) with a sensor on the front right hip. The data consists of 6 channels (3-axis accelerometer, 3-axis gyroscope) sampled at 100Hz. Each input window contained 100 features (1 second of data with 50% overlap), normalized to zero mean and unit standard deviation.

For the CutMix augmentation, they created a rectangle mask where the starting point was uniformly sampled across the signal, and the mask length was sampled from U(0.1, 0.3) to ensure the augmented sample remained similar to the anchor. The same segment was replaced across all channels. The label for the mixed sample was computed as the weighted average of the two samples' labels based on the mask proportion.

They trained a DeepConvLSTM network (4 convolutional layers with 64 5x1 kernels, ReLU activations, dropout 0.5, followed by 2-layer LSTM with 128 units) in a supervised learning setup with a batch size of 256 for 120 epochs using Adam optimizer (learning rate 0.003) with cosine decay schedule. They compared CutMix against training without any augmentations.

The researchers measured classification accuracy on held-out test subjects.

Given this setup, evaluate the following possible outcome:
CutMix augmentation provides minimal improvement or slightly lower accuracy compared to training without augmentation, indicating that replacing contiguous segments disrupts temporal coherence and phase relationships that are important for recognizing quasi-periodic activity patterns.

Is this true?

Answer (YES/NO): NO